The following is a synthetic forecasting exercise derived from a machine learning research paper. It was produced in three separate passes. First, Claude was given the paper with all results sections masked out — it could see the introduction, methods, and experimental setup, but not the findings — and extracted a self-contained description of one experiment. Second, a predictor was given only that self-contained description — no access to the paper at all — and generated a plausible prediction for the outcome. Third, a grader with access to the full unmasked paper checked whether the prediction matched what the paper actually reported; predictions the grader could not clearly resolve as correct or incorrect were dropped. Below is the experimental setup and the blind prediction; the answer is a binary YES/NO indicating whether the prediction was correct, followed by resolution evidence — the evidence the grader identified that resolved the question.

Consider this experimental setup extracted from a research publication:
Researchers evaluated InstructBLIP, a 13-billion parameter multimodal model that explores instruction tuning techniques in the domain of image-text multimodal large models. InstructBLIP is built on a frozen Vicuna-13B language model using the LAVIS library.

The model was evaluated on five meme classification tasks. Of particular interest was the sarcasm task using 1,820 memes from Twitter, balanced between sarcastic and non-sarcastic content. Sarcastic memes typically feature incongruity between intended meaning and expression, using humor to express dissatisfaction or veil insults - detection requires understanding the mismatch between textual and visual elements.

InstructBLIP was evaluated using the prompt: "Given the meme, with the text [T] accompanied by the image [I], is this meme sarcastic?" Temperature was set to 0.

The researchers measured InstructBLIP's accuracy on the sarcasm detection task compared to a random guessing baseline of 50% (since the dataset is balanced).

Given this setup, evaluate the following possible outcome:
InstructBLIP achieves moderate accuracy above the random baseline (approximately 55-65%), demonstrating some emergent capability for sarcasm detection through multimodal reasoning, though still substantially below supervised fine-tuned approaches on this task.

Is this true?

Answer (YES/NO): YES